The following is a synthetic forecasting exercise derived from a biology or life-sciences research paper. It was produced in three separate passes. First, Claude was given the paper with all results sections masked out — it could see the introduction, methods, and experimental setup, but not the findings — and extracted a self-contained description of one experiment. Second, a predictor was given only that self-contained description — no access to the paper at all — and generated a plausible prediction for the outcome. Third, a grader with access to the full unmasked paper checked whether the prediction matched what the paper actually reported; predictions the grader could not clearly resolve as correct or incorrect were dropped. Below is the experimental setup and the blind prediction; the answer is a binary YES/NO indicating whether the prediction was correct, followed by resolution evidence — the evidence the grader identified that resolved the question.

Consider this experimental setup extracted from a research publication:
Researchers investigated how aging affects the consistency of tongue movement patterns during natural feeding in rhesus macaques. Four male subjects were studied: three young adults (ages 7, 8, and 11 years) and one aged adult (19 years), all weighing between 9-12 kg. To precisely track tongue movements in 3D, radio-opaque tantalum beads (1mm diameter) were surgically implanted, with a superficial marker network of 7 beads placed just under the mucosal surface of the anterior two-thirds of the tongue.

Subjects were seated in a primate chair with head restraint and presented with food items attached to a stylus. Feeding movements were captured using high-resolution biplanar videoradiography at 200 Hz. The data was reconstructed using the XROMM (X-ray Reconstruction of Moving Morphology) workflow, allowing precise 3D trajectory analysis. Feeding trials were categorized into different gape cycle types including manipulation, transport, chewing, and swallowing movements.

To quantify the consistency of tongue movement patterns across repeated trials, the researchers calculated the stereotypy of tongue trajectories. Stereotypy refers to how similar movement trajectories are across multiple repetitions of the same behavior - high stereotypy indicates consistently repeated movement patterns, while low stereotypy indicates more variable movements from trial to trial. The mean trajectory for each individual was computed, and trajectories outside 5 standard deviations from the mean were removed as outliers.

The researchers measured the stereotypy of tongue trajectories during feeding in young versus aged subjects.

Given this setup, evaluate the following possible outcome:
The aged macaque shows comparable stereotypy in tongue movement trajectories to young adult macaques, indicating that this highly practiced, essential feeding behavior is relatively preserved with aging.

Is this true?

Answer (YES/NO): NO